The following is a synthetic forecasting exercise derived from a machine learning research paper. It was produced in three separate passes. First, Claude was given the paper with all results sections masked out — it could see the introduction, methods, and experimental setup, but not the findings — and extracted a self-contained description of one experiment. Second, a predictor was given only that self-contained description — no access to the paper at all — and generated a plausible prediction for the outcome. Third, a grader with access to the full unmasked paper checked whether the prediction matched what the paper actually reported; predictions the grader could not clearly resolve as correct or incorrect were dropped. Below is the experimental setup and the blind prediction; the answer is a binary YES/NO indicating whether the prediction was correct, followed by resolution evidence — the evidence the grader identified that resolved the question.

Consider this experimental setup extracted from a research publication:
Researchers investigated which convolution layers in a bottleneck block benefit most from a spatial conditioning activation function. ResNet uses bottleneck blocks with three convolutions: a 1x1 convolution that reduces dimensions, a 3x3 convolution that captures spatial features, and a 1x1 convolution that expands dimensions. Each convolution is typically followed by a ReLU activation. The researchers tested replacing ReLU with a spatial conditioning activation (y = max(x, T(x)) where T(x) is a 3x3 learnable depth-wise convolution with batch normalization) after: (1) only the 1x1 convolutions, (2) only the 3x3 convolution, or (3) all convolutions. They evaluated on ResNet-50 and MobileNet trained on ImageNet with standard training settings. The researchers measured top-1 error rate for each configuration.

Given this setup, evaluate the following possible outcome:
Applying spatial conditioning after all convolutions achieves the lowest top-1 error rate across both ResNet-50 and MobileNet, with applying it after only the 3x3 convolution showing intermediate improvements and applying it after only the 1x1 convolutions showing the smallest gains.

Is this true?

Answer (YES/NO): NO